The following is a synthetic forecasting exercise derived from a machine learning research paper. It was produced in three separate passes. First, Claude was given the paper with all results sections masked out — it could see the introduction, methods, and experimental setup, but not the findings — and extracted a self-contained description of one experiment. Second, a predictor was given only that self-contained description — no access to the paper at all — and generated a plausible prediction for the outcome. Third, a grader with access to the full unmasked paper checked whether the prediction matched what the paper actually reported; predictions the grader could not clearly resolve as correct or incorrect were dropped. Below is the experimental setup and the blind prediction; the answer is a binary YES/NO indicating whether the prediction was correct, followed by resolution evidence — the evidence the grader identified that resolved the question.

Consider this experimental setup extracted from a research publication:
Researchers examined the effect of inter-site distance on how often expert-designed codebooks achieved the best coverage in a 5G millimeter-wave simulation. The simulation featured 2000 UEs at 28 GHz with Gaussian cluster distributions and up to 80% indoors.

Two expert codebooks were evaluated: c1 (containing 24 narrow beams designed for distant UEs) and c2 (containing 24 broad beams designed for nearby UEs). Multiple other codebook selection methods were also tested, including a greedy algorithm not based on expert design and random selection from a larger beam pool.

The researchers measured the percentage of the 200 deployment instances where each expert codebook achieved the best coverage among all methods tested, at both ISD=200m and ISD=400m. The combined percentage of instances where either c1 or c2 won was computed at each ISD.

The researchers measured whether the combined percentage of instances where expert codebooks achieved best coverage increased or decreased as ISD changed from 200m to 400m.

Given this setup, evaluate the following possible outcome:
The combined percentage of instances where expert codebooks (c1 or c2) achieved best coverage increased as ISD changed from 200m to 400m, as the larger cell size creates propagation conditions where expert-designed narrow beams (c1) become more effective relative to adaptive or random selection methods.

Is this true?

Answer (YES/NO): NO